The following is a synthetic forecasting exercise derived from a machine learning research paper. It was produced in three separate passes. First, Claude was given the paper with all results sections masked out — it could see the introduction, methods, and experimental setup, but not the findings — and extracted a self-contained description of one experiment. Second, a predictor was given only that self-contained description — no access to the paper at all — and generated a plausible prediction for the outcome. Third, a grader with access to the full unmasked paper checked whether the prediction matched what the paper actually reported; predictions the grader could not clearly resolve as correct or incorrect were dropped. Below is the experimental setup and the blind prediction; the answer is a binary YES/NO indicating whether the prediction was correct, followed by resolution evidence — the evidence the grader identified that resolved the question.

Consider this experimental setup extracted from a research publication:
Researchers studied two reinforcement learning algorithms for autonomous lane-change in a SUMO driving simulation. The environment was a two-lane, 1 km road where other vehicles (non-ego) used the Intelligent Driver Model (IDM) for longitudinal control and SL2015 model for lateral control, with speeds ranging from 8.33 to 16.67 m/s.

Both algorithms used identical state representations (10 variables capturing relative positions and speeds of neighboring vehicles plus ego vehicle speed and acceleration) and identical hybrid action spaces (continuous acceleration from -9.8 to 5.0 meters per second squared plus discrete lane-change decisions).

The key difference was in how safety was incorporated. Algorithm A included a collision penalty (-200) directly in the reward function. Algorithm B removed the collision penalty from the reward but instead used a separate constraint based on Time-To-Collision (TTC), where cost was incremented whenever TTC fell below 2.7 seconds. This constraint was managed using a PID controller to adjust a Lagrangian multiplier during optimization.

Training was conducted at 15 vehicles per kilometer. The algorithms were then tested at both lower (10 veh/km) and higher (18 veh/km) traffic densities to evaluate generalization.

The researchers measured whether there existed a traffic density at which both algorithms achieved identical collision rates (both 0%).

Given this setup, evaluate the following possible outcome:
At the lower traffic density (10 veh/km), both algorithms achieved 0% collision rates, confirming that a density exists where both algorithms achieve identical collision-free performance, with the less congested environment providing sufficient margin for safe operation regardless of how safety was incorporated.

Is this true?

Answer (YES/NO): YES